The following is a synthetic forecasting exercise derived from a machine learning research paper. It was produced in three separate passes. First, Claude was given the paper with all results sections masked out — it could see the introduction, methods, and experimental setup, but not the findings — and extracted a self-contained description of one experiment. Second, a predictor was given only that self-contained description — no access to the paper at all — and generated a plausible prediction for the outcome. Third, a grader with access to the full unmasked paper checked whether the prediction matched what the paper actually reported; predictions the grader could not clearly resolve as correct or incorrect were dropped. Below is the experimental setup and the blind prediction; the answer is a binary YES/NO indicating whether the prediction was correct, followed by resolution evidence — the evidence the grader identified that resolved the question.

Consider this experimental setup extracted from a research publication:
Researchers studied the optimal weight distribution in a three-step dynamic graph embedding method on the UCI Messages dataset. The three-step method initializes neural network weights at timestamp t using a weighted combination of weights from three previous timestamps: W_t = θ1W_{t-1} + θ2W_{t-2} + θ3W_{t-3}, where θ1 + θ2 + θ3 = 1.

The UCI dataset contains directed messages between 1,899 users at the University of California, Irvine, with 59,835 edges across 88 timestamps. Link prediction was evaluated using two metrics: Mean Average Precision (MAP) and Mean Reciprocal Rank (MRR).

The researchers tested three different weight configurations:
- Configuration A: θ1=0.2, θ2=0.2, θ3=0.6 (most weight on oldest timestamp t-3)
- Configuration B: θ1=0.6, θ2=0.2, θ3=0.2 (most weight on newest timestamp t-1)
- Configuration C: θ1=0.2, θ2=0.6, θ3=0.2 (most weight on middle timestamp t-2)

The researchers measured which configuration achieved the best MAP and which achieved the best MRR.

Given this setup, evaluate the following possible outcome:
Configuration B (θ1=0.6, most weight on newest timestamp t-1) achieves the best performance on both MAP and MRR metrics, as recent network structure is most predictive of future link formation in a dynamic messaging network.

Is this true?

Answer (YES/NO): NO